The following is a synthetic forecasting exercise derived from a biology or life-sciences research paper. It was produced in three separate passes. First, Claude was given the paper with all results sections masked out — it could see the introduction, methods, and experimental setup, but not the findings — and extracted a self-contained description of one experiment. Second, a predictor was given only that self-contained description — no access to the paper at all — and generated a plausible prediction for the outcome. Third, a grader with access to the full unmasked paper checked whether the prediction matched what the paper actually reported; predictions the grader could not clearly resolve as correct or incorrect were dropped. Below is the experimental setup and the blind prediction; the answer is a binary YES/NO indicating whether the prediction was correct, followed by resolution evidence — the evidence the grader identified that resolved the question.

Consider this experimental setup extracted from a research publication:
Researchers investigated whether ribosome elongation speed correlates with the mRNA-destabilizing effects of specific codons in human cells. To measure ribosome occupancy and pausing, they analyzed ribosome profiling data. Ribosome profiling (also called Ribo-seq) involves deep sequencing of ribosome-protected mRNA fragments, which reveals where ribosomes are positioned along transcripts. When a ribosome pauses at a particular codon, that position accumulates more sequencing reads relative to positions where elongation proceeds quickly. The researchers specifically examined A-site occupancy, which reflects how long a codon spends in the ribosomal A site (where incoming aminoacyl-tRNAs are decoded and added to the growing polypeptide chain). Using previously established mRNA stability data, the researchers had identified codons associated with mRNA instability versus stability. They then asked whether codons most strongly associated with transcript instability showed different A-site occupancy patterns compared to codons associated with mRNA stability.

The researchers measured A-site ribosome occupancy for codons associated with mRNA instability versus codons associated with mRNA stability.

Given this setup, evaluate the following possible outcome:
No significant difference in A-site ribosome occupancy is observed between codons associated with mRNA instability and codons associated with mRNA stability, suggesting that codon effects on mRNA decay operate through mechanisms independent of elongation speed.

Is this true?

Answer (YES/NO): NO